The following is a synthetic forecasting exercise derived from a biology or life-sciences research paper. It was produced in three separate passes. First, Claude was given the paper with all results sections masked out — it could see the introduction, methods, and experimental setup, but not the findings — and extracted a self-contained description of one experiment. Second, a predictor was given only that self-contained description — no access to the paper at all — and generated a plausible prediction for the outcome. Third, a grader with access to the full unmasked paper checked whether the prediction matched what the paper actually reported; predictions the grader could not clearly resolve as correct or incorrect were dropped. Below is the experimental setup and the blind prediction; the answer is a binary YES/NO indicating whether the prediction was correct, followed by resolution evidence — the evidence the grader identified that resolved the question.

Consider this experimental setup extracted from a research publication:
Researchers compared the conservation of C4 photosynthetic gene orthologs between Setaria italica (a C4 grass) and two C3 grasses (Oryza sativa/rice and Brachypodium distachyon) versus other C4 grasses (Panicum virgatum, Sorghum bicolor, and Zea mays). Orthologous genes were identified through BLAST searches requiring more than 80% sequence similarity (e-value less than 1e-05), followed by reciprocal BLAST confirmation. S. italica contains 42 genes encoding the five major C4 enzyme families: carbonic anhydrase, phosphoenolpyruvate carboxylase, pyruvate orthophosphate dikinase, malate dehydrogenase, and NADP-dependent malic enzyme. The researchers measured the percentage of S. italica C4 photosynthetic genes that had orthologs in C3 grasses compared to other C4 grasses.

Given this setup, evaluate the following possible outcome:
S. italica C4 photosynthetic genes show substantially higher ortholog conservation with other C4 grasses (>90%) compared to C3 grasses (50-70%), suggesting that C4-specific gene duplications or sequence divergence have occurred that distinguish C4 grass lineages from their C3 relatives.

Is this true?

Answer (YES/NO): NO